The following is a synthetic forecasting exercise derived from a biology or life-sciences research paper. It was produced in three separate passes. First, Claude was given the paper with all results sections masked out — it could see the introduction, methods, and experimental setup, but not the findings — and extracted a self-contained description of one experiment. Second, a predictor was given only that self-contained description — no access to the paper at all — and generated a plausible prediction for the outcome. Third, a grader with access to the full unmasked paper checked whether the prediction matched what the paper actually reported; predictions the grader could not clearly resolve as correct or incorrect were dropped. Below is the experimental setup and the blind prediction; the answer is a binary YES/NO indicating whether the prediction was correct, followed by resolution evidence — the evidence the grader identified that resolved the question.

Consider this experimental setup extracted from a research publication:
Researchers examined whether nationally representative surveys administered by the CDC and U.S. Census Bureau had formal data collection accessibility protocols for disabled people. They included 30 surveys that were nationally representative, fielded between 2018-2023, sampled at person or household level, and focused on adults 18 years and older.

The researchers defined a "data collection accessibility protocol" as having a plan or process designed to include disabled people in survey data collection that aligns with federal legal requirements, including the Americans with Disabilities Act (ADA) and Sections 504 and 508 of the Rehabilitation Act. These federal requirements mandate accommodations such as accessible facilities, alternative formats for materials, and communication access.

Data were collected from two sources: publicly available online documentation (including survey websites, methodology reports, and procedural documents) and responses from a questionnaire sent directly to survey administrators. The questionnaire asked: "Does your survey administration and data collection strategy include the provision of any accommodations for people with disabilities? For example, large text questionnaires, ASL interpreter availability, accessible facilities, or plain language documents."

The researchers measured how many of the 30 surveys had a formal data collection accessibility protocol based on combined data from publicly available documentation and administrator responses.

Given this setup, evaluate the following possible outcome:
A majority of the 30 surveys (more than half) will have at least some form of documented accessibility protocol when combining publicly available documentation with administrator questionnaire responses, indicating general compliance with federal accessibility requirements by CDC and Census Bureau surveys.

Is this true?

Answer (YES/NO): NO